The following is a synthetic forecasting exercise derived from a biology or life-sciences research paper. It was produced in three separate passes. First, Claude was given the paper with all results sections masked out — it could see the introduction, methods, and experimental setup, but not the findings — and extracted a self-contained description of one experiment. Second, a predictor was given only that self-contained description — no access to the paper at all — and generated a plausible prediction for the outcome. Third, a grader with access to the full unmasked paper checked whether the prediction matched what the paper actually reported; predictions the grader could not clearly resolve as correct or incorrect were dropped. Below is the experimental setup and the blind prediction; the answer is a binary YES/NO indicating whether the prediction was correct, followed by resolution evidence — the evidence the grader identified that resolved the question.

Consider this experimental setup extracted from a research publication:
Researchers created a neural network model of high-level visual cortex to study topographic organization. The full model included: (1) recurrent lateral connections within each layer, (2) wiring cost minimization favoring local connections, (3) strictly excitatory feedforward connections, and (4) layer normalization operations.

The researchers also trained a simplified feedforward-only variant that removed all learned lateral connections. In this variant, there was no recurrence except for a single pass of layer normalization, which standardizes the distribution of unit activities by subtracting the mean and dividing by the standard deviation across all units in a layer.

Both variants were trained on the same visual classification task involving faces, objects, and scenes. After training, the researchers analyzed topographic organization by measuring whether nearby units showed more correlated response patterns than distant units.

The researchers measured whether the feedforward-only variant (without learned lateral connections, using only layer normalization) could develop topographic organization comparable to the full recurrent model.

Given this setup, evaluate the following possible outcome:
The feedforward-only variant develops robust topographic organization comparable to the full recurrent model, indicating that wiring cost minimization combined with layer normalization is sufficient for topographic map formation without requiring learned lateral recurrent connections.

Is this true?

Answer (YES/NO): YES